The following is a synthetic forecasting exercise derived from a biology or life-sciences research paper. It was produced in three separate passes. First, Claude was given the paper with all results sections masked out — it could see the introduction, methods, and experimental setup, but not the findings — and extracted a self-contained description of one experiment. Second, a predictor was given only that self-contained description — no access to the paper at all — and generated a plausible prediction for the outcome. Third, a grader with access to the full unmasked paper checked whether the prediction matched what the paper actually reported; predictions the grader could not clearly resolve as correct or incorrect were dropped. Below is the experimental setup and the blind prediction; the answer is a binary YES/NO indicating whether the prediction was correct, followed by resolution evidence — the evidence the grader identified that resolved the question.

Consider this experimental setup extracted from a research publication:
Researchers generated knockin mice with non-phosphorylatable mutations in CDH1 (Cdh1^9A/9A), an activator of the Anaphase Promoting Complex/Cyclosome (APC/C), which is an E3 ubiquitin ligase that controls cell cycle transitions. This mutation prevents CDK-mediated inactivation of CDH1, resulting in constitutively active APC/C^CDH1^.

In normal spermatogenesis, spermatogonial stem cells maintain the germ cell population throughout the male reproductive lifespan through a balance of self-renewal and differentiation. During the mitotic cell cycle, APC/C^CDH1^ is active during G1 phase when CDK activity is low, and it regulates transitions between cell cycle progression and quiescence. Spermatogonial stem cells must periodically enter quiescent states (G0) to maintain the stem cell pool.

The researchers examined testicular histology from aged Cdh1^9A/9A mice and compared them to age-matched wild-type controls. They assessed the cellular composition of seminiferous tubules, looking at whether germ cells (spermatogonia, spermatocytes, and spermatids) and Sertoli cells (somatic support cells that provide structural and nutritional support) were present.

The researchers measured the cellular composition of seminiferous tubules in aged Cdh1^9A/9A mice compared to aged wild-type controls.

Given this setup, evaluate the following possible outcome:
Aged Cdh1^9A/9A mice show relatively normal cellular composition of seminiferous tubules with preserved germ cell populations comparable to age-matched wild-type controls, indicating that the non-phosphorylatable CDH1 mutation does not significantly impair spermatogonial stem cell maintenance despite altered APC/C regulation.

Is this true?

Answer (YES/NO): NO